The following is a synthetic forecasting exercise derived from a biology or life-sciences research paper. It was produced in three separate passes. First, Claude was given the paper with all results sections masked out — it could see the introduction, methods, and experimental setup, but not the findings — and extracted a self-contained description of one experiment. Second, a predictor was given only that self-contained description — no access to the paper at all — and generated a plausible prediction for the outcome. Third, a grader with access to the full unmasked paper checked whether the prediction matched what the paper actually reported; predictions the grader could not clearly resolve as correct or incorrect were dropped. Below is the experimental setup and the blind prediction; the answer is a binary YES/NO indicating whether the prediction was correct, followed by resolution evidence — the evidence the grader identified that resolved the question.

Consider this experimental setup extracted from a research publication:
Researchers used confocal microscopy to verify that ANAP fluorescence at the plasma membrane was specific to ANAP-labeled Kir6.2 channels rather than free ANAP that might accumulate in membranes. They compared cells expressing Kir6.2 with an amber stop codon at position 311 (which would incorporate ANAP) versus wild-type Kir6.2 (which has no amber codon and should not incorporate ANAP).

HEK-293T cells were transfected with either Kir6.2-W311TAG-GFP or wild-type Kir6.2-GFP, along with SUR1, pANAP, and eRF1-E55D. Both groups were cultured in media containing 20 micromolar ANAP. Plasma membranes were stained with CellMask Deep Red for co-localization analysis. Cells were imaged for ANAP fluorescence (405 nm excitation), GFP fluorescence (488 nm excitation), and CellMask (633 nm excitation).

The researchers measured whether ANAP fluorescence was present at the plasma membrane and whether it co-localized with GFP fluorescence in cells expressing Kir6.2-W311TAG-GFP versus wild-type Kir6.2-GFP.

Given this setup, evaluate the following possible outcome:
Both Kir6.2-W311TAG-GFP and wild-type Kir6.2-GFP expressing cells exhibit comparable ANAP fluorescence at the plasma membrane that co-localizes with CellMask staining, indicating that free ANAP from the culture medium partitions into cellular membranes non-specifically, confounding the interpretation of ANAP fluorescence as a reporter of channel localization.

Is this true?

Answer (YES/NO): NO